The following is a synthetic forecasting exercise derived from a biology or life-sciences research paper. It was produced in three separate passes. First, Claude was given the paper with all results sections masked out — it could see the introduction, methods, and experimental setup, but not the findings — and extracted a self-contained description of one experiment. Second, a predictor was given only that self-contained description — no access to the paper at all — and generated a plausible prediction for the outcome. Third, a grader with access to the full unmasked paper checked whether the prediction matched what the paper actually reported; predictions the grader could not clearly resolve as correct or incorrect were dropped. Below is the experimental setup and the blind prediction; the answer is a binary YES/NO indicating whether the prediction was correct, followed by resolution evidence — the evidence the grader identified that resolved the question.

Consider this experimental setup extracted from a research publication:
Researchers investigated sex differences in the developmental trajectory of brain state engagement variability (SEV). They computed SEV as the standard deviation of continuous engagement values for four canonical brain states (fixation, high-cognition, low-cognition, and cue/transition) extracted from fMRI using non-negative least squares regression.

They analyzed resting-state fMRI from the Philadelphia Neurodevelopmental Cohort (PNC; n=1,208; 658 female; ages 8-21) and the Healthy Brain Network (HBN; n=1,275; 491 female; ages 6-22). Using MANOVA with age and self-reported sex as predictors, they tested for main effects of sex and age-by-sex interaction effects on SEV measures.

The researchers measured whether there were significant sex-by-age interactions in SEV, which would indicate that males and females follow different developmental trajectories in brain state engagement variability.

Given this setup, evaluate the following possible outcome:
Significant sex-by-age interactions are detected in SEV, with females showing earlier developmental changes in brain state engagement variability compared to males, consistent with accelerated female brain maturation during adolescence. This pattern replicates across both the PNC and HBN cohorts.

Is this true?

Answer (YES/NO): NO